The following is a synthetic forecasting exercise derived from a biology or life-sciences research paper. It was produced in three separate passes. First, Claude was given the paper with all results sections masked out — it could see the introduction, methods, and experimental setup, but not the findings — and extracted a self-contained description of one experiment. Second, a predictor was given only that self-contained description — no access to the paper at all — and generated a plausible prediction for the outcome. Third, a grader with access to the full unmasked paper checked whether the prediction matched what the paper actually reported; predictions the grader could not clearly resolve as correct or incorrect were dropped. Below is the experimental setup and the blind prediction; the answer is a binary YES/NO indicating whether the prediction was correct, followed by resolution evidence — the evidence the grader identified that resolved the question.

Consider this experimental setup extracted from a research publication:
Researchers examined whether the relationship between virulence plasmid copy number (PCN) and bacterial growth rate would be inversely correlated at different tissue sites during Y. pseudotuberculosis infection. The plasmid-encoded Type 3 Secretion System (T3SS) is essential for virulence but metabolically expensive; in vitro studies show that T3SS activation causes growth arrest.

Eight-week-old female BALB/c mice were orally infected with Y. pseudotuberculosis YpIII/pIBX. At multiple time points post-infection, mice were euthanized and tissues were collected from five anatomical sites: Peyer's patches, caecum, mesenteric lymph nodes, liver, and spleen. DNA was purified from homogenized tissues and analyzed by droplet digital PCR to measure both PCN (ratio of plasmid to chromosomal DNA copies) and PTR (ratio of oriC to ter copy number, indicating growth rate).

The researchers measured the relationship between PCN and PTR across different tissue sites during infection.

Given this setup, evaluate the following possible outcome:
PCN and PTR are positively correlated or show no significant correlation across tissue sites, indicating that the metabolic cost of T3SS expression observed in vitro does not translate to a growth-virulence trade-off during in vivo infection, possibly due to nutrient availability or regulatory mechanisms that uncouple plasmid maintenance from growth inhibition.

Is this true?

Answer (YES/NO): YES